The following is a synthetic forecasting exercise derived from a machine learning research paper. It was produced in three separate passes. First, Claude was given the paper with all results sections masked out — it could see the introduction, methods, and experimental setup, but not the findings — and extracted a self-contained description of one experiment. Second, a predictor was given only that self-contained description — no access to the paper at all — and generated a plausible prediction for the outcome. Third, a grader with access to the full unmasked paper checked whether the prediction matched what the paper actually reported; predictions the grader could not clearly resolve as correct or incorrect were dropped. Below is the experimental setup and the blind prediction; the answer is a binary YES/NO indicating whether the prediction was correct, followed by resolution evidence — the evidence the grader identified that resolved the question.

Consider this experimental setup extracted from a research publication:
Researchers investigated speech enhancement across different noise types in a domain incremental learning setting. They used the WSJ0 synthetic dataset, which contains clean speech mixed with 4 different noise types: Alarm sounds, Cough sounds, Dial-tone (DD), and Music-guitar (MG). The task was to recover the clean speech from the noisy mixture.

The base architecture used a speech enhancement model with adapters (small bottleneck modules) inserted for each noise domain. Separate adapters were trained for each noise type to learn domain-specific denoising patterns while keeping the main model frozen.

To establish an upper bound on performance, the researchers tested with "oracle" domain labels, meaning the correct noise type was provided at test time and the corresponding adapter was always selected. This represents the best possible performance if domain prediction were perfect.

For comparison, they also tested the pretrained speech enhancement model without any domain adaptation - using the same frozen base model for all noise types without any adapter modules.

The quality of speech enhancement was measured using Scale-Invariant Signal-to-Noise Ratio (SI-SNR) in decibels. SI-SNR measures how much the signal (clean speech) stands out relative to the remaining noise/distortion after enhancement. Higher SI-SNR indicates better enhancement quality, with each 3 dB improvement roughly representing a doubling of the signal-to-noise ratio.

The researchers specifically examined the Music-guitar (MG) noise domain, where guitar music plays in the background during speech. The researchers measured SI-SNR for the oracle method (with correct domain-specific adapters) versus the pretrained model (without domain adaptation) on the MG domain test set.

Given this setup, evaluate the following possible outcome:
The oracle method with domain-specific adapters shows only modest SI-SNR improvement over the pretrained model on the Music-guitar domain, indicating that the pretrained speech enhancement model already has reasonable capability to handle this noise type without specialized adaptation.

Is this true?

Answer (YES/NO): NO